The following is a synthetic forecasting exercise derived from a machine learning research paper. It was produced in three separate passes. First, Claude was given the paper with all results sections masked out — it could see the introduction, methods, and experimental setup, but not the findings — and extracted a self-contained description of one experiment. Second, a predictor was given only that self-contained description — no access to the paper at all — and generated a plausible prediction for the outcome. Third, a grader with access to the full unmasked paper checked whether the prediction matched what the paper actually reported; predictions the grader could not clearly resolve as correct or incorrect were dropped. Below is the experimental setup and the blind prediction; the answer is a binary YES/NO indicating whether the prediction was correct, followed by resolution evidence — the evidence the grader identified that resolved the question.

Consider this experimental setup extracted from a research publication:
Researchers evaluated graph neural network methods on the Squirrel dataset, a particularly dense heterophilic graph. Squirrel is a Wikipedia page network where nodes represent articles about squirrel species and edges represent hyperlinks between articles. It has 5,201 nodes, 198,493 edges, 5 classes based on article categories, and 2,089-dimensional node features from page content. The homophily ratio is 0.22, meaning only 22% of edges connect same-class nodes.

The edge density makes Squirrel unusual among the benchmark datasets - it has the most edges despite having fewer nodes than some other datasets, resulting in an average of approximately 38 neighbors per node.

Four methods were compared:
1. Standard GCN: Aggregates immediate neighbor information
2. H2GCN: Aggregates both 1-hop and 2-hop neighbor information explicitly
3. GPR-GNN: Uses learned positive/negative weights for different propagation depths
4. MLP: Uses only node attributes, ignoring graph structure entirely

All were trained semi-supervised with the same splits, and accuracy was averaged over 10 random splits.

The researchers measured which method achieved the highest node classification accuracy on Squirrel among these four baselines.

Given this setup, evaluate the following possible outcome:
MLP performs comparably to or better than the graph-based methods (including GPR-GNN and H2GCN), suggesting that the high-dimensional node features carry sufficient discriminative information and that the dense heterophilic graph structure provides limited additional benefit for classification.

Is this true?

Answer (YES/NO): NO